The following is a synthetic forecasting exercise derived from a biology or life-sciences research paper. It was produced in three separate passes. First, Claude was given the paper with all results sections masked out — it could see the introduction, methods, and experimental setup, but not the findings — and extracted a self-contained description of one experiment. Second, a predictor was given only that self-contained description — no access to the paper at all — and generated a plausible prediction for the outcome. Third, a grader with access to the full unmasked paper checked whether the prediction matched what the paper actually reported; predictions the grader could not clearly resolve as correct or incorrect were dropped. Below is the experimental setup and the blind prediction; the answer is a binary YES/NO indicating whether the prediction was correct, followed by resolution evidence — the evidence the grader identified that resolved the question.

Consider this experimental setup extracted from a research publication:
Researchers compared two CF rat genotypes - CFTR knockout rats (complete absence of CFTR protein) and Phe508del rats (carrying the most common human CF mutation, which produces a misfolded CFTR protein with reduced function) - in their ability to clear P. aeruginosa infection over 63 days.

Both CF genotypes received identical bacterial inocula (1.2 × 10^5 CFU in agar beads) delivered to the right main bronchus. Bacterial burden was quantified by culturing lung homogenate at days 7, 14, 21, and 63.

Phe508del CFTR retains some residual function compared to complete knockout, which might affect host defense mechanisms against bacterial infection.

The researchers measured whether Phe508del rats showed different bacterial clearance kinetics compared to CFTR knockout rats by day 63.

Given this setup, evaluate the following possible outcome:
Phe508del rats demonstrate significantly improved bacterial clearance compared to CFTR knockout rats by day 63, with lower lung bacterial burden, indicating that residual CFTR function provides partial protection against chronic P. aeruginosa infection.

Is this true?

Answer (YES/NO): NO